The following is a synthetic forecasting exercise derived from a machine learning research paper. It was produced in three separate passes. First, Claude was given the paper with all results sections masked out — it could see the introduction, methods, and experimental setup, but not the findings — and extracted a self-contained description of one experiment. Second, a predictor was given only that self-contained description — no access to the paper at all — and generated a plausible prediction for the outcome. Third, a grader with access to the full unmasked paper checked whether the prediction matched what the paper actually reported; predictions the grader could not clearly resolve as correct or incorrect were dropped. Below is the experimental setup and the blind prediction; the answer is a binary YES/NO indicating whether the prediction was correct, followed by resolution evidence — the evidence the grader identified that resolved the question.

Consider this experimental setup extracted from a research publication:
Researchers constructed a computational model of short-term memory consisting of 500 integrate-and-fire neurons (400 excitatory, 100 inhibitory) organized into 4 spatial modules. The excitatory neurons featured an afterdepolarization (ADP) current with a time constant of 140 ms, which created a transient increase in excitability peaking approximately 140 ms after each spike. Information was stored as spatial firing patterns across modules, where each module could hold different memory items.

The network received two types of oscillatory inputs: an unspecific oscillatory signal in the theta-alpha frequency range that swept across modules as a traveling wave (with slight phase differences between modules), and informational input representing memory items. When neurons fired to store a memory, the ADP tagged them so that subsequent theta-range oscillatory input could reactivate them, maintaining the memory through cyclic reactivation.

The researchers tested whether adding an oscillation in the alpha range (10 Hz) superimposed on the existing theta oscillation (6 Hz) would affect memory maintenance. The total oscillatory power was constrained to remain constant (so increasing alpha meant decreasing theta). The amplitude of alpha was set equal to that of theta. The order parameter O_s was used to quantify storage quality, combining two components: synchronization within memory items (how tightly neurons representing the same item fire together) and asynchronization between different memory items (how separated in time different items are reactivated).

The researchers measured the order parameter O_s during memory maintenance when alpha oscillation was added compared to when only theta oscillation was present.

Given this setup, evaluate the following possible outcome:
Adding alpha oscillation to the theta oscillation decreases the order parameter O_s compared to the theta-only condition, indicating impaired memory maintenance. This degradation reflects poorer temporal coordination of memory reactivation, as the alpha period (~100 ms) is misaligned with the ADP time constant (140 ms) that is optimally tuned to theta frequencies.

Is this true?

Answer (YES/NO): YES